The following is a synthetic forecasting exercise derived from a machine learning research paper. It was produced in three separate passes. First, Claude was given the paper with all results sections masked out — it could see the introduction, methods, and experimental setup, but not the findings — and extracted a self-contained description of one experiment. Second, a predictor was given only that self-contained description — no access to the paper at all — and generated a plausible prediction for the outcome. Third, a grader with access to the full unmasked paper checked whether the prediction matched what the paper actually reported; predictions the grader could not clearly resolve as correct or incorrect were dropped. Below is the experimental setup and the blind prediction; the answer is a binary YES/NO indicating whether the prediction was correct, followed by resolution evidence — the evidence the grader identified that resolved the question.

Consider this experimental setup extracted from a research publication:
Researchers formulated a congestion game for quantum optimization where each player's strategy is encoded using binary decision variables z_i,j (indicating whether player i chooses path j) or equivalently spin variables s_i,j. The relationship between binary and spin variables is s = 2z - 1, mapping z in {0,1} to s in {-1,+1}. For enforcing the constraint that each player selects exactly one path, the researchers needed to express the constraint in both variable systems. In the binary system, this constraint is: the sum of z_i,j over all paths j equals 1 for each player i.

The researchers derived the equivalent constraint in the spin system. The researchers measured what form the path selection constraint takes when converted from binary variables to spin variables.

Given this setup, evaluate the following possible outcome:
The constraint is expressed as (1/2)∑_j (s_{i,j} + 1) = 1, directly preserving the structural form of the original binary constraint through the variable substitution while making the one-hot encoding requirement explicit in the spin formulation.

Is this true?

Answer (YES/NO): NO